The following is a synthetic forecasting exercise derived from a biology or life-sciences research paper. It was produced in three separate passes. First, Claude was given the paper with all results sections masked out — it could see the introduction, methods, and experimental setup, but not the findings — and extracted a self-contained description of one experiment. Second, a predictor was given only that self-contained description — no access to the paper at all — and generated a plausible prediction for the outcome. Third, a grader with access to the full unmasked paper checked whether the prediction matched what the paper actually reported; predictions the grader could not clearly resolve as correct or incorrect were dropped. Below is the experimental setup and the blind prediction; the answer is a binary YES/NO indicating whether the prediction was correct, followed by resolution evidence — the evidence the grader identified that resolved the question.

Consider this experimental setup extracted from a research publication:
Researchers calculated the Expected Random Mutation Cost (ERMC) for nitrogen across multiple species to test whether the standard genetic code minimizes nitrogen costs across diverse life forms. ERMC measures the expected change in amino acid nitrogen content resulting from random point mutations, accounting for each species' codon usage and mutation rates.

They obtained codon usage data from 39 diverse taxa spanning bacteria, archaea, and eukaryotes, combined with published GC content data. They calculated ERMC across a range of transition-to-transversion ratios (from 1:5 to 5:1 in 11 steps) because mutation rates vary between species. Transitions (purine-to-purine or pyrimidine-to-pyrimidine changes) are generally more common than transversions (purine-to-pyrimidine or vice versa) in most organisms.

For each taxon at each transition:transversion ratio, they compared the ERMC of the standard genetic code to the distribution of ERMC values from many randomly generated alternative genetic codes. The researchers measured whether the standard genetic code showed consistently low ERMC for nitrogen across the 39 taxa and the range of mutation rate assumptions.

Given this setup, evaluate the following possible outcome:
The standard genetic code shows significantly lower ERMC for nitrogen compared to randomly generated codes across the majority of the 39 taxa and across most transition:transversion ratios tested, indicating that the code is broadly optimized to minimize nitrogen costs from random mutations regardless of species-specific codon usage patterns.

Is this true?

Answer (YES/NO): YES